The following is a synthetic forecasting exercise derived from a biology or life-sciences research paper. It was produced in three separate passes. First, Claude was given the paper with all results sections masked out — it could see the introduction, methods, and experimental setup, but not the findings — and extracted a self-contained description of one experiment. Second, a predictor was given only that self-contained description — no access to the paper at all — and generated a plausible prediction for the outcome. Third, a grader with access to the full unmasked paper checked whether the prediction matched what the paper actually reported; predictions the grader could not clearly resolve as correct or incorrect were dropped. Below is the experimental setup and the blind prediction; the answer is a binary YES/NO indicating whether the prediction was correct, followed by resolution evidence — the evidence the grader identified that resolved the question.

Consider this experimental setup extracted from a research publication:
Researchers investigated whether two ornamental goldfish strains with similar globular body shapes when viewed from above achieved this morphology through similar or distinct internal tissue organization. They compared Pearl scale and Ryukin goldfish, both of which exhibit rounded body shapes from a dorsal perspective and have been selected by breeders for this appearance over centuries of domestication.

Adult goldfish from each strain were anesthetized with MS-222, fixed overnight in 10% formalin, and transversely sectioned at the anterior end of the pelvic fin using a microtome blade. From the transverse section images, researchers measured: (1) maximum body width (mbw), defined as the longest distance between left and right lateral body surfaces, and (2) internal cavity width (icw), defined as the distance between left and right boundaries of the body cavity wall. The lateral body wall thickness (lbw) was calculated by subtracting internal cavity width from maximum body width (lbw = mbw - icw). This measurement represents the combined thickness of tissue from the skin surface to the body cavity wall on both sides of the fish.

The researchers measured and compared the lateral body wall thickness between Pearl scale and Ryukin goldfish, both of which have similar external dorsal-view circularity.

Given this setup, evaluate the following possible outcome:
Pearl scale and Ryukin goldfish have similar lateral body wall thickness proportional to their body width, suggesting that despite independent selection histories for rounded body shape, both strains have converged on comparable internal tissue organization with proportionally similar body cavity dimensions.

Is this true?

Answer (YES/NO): NO